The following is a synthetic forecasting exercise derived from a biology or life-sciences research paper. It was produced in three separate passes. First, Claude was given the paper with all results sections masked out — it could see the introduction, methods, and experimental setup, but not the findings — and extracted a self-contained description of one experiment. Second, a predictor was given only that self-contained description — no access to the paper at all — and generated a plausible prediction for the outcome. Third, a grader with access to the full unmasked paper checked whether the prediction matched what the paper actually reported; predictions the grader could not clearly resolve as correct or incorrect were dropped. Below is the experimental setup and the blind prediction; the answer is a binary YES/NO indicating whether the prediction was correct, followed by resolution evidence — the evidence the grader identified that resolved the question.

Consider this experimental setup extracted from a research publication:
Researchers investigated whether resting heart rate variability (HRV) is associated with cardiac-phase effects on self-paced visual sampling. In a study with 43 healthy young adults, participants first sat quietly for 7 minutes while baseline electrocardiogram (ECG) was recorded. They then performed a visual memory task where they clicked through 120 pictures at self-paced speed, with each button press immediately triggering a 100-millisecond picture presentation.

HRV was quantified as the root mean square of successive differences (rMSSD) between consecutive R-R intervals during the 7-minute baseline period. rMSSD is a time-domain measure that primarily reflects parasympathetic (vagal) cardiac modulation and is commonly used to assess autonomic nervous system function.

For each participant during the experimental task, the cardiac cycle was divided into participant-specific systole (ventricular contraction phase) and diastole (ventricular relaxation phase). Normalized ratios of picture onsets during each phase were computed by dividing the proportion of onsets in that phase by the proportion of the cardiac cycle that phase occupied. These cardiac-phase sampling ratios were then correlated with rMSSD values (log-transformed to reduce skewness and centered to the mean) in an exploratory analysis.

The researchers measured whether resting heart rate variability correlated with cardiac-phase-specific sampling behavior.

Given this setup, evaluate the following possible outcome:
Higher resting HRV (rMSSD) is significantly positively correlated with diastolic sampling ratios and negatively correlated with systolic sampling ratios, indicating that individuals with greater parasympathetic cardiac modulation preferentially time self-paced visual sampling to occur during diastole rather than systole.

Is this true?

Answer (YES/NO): NO